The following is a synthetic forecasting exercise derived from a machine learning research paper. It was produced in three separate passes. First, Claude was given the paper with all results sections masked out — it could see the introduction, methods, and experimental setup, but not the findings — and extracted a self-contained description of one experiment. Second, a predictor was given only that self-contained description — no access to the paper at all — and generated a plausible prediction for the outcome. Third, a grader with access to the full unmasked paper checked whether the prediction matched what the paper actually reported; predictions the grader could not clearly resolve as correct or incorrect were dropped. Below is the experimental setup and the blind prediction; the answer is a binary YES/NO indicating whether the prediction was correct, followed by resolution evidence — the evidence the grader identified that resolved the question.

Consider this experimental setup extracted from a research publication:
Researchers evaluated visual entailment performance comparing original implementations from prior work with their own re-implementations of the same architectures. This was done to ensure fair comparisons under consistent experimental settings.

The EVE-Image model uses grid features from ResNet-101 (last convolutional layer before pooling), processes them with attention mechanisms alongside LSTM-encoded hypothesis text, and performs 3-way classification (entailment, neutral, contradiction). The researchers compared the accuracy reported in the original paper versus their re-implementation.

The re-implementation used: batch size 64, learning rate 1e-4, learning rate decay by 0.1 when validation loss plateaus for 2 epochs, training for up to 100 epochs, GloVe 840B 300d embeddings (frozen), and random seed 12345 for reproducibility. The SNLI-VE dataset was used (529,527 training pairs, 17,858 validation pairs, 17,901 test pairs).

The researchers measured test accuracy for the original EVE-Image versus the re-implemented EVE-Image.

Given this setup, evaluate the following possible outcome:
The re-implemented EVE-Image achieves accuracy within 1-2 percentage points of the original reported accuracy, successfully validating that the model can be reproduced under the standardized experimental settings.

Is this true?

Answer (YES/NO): YES